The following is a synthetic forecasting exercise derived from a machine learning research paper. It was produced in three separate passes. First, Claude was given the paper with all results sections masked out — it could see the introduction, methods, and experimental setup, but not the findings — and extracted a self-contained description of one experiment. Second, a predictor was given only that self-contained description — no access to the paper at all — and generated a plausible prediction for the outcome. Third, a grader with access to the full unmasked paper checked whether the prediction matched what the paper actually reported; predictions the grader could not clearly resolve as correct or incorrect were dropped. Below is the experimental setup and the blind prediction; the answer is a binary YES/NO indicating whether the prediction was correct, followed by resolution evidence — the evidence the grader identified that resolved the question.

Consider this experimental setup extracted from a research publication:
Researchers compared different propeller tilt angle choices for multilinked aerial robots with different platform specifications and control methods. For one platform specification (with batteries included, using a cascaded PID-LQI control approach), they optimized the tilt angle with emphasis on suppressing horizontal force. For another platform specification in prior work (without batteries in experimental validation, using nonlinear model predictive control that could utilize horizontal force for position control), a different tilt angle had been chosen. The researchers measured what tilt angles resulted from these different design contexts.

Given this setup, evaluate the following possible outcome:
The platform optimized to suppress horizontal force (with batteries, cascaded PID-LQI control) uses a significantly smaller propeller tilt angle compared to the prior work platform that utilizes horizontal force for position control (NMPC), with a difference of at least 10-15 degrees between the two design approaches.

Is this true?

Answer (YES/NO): YES